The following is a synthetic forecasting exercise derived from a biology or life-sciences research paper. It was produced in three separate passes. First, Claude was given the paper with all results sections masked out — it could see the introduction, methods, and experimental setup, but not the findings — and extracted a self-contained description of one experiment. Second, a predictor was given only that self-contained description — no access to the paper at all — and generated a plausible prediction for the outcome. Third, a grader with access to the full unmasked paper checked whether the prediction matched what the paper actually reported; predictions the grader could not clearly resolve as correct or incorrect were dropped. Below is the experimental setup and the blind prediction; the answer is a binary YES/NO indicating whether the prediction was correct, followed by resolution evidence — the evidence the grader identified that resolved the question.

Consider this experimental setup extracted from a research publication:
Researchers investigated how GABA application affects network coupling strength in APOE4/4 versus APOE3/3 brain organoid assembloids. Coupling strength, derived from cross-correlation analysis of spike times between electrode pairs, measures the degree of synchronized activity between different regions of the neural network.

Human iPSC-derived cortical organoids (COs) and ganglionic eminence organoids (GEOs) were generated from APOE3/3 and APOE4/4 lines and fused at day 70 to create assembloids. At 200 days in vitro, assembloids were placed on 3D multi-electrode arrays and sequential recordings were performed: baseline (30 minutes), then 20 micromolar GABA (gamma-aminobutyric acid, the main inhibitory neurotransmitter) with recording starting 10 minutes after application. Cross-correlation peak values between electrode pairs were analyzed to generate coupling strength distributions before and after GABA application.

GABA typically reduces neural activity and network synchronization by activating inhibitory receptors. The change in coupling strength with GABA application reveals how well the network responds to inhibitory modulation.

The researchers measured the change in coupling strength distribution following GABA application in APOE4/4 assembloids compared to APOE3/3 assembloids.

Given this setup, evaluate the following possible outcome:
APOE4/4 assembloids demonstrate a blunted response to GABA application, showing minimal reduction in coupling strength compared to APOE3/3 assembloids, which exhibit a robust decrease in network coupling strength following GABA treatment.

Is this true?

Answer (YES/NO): NO